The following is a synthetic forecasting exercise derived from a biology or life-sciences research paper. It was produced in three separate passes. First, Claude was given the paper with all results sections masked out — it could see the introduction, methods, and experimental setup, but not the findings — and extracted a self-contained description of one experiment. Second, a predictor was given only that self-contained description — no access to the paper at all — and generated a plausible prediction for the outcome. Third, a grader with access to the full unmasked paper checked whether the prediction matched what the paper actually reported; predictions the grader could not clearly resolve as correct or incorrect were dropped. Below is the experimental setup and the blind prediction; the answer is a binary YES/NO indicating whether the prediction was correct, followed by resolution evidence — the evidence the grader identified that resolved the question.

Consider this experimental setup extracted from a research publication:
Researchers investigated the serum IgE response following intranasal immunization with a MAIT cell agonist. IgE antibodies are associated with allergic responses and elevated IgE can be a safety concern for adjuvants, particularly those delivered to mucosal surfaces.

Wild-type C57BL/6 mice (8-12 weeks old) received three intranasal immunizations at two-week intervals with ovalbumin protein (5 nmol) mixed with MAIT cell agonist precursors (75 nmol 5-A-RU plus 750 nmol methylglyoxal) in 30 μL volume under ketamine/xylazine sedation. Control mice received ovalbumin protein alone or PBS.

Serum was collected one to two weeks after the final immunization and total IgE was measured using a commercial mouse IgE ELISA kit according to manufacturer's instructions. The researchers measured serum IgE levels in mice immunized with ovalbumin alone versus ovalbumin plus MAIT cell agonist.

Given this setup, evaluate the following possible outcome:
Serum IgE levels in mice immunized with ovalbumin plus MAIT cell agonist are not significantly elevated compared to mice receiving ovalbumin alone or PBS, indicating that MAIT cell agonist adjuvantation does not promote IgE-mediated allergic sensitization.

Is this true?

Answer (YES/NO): YES